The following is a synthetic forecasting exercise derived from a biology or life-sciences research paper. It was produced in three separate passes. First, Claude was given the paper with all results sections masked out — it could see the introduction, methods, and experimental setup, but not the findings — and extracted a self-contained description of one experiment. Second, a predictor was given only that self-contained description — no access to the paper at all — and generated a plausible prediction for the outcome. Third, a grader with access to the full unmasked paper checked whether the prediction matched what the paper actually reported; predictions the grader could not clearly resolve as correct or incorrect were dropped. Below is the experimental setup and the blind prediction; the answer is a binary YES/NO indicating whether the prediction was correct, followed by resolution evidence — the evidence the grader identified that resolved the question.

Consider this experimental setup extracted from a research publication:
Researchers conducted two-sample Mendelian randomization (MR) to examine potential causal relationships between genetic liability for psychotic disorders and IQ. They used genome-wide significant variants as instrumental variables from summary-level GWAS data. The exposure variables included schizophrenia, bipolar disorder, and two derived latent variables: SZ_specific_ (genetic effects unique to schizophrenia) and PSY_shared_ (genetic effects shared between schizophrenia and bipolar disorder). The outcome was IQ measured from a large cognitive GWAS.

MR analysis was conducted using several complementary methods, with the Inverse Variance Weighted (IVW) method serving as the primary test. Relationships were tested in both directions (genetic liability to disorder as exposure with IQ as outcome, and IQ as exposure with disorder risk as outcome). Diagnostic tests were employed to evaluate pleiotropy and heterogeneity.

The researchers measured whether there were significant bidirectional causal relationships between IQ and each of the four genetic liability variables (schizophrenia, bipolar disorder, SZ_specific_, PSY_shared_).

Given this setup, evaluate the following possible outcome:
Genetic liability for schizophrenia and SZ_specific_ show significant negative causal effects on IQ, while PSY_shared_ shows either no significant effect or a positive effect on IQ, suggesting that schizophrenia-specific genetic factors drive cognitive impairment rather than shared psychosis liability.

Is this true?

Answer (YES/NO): YES